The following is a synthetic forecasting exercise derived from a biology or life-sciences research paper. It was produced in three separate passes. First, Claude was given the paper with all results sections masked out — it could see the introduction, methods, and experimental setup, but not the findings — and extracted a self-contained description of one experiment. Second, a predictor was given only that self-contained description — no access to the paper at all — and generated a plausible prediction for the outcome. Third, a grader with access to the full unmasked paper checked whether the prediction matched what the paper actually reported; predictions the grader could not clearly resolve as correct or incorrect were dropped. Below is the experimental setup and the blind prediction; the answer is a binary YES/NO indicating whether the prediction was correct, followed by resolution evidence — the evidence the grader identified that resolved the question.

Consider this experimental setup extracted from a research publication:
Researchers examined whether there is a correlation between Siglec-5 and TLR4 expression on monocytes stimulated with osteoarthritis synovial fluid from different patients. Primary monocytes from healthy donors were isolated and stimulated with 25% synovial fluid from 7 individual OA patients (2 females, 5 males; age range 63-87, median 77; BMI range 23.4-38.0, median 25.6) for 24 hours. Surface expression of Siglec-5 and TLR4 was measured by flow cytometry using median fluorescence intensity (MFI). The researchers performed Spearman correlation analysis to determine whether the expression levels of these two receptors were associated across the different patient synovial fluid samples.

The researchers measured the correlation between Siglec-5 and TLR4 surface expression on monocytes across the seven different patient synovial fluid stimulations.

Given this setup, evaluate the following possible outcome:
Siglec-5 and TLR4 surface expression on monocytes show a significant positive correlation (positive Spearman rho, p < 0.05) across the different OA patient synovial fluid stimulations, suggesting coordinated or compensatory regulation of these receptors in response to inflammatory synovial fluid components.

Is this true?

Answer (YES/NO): NO